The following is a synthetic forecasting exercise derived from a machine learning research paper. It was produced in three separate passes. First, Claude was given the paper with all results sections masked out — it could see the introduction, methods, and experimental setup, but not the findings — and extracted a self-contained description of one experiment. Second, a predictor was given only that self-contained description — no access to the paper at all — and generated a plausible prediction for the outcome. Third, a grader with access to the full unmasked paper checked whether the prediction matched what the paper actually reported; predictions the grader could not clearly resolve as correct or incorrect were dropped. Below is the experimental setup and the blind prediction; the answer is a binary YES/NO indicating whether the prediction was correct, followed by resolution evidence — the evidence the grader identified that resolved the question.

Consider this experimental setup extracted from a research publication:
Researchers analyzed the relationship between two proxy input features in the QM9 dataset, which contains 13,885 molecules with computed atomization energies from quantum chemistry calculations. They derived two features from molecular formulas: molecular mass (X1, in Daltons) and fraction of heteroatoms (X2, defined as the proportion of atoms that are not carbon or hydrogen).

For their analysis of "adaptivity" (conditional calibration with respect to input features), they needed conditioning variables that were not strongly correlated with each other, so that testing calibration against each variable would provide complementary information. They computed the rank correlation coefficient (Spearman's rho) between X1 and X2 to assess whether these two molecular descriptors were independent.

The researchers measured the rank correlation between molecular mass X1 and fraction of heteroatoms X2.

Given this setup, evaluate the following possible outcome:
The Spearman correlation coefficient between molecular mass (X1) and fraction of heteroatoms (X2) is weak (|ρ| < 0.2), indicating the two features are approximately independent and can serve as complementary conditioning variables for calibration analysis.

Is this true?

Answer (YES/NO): YES